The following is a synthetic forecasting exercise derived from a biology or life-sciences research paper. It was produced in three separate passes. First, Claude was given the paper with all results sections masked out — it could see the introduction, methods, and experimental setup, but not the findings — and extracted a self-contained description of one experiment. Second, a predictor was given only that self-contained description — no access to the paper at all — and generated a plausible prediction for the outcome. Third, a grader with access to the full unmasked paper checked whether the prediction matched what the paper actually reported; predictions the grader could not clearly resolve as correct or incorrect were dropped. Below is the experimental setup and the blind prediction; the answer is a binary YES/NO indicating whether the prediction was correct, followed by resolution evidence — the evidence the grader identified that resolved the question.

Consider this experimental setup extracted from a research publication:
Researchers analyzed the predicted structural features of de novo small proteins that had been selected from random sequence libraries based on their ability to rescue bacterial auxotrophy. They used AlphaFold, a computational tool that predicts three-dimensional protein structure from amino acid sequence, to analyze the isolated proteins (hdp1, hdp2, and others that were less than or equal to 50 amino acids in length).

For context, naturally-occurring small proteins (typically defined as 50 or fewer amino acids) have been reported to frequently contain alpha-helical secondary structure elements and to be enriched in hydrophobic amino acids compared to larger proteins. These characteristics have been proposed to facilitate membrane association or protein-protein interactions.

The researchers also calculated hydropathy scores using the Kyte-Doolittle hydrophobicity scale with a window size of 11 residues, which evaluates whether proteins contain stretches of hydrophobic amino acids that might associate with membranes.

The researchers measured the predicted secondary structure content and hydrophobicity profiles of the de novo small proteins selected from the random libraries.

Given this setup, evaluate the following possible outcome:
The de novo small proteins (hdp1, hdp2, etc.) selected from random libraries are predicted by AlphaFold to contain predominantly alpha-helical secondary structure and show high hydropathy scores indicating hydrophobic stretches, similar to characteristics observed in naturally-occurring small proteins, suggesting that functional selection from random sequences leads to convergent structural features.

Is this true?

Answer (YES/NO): YES